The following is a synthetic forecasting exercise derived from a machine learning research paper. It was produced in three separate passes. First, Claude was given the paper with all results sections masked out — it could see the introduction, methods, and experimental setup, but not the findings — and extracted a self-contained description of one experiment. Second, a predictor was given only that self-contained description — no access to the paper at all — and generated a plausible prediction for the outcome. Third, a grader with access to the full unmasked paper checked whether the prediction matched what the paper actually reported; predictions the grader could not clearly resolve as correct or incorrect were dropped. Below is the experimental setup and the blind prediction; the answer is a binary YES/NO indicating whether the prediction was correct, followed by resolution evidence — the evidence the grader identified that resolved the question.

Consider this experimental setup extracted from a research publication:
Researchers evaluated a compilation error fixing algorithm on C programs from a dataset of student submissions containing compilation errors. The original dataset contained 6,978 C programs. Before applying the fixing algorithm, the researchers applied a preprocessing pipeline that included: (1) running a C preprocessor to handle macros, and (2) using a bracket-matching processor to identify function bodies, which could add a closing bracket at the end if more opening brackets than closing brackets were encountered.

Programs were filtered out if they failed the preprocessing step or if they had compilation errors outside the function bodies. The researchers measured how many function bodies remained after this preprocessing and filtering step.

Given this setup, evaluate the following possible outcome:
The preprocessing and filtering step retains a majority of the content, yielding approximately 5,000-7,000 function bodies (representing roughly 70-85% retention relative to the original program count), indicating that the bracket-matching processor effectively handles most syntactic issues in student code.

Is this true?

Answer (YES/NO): NO